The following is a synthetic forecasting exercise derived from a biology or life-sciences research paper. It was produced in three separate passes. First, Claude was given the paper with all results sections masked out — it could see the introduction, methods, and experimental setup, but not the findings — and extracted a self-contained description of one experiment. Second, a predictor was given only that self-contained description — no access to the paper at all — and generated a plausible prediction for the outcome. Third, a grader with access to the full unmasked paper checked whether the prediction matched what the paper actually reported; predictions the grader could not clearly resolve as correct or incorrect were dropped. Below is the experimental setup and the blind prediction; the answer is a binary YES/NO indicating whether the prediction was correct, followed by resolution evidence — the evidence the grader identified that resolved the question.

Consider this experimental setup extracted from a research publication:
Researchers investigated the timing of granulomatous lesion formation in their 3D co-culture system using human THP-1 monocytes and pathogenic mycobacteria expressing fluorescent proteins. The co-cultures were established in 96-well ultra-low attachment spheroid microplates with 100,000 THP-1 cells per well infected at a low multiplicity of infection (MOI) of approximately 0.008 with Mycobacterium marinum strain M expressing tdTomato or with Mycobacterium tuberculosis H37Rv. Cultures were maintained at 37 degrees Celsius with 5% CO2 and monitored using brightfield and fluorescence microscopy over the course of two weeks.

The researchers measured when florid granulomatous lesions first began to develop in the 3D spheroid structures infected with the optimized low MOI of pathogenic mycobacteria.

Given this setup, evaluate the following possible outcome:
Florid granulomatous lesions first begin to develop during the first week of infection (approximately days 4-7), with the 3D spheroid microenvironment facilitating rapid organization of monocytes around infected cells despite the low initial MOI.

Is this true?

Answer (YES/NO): YES